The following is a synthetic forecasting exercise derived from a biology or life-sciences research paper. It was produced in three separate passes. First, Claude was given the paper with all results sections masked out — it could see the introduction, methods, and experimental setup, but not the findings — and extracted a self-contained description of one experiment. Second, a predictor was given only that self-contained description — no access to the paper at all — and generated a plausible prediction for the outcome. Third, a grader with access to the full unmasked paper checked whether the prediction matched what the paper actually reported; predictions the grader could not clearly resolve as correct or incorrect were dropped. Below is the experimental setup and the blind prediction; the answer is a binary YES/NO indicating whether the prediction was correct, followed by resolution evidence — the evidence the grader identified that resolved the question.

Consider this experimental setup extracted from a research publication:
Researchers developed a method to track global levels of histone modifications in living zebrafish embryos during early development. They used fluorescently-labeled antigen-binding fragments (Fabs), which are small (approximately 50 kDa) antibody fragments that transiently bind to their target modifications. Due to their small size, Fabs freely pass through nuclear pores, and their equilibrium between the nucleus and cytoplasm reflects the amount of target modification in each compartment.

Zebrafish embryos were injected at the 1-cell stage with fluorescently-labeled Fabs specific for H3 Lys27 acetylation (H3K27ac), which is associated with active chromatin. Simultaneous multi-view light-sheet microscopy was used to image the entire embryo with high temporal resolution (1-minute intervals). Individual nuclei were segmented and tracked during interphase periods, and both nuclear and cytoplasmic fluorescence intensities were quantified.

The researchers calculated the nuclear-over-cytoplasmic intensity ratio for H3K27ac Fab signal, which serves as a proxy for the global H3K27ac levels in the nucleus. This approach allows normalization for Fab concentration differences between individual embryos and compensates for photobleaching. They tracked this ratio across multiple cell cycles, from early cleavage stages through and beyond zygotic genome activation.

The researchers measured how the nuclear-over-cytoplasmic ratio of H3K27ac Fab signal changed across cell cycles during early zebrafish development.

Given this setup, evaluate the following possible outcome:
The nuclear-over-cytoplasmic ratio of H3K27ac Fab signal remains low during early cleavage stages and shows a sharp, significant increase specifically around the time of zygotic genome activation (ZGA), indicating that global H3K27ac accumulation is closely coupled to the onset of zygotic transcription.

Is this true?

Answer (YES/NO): NO